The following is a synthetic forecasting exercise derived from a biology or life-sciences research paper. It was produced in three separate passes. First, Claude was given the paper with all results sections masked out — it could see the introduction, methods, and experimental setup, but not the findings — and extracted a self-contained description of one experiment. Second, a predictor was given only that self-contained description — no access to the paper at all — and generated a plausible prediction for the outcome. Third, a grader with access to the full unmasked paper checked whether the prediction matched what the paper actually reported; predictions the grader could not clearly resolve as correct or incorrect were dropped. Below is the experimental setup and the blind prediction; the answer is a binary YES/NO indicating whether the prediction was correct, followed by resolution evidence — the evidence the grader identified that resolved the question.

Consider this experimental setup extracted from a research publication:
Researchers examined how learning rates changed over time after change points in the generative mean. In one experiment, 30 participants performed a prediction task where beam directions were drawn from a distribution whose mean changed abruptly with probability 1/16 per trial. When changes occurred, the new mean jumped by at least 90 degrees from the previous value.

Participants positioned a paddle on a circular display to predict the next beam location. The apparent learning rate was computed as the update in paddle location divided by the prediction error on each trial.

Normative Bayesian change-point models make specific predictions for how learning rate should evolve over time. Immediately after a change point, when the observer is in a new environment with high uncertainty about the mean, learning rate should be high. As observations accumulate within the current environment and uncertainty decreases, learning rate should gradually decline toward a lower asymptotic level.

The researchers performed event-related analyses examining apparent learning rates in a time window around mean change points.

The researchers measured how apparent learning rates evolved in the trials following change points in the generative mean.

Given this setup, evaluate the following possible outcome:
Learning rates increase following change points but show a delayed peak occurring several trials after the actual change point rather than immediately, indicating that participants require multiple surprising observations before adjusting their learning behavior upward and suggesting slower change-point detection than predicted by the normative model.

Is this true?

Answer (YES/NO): NO